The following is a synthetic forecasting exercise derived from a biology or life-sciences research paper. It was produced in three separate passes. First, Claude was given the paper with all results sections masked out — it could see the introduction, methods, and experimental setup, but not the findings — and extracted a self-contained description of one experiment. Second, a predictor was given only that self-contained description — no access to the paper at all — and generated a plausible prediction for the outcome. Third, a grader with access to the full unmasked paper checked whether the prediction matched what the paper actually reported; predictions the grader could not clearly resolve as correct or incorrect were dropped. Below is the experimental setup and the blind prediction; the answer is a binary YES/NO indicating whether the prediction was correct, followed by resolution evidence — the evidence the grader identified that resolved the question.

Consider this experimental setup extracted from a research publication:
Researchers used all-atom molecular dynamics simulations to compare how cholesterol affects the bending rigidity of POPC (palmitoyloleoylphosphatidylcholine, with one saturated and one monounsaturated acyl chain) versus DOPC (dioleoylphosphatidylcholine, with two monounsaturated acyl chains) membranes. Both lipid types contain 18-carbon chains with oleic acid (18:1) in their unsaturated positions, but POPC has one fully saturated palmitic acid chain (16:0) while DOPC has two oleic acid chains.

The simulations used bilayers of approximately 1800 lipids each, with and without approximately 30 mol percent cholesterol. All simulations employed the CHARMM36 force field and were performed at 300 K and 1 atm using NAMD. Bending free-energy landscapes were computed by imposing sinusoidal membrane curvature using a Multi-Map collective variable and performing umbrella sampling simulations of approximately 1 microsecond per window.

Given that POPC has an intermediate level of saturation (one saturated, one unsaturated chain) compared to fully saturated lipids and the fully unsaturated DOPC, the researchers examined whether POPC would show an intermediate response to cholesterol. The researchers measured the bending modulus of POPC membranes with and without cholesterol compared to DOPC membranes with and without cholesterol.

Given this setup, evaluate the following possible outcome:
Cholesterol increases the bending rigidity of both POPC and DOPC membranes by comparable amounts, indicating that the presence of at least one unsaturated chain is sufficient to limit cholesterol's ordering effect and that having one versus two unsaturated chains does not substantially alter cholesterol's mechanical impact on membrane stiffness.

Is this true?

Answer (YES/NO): NO